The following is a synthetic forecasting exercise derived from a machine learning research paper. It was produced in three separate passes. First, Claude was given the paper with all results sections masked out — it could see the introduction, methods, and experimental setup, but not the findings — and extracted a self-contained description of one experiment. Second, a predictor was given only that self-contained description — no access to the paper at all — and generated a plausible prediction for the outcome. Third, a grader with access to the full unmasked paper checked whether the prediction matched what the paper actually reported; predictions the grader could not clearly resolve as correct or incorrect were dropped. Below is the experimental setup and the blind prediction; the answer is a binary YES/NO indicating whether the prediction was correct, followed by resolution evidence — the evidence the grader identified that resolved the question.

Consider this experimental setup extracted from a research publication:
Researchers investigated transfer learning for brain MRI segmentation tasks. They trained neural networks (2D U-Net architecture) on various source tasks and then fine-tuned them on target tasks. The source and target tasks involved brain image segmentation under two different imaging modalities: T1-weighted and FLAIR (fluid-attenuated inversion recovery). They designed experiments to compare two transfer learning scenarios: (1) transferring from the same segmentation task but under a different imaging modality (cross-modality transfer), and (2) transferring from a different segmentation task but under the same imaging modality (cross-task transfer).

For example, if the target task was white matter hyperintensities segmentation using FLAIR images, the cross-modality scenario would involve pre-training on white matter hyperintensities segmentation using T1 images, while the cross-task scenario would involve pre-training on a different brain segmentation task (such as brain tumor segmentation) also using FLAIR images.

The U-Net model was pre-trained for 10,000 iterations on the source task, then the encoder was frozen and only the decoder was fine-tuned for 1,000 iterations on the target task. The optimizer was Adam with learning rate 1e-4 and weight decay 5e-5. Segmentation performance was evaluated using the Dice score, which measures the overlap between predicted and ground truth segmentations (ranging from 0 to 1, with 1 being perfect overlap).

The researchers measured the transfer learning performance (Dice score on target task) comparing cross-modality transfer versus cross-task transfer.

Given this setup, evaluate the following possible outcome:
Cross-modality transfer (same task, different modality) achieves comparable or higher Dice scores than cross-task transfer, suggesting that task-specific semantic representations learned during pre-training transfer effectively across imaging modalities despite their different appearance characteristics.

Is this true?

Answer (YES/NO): NO